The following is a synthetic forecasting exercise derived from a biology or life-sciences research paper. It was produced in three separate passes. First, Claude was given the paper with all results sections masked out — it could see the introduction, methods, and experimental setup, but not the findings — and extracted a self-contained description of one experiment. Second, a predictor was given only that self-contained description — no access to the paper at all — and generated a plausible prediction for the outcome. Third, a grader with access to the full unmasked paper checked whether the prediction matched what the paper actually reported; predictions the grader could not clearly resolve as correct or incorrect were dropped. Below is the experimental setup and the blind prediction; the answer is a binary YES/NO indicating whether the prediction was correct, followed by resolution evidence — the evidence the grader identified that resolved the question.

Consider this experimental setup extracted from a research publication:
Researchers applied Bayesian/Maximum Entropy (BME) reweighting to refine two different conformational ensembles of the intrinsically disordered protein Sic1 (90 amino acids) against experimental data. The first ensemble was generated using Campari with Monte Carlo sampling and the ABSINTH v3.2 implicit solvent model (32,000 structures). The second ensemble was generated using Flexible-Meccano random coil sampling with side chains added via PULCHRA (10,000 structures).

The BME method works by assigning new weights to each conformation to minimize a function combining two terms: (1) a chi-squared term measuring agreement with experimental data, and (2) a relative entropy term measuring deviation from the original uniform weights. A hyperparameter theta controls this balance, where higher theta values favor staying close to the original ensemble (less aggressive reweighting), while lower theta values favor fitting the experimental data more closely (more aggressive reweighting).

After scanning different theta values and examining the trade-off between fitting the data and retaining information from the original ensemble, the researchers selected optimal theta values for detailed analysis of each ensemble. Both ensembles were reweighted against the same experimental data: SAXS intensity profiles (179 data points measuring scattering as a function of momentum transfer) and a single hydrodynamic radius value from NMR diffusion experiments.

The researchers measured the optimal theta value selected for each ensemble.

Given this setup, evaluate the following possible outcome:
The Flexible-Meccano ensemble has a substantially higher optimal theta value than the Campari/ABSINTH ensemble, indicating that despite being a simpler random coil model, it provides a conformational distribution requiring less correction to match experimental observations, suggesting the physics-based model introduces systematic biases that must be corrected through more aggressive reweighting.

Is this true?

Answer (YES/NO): NO